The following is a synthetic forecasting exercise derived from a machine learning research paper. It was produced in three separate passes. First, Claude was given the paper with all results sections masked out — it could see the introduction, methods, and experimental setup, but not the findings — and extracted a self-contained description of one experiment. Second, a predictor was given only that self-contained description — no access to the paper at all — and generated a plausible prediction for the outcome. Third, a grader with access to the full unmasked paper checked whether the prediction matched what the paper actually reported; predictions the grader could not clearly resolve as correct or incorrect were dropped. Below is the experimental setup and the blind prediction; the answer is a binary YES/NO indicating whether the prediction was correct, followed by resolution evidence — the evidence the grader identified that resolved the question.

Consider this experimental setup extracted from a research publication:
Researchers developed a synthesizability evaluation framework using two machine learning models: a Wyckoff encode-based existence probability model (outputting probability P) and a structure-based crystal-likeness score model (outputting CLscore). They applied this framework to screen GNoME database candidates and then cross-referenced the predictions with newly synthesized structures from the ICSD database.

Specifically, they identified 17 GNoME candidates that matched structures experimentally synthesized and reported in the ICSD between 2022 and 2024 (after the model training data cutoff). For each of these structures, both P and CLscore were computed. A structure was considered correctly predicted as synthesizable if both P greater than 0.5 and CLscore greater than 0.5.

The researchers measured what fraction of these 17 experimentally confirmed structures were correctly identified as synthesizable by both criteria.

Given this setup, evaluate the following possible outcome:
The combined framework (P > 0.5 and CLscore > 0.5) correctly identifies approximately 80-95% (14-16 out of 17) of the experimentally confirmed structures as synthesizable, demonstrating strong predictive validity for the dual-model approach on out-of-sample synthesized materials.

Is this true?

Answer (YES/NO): NO